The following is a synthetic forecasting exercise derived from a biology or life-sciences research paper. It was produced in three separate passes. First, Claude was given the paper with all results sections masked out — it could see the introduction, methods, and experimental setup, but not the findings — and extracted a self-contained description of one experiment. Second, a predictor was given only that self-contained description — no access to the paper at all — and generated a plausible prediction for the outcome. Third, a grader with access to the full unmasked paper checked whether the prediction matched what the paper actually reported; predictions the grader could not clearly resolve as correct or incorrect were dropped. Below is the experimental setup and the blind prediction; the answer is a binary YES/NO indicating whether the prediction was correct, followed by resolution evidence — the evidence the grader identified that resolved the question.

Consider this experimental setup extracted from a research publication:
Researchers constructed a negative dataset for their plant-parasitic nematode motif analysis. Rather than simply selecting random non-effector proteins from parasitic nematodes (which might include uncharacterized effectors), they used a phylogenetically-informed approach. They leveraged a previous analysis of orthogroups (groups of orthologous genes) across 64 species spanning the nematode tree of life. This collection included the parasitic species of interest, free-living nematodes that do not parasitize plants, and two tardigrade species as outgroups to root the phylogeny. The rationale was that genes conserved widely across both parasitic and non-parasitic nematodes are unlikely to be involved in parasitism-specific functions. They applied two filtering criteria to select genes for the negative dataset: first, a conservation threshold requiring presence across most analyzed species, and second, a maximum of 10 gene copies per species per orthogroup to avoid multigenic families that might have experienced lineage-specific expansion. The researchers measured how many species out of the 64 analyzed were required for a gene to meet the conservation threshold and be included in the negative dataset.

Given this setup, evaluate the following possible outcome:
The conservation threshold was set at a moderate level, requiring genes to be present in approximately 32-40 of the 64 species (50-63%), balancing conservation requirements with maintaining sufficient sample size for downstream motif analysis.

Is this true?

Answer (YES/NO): NO